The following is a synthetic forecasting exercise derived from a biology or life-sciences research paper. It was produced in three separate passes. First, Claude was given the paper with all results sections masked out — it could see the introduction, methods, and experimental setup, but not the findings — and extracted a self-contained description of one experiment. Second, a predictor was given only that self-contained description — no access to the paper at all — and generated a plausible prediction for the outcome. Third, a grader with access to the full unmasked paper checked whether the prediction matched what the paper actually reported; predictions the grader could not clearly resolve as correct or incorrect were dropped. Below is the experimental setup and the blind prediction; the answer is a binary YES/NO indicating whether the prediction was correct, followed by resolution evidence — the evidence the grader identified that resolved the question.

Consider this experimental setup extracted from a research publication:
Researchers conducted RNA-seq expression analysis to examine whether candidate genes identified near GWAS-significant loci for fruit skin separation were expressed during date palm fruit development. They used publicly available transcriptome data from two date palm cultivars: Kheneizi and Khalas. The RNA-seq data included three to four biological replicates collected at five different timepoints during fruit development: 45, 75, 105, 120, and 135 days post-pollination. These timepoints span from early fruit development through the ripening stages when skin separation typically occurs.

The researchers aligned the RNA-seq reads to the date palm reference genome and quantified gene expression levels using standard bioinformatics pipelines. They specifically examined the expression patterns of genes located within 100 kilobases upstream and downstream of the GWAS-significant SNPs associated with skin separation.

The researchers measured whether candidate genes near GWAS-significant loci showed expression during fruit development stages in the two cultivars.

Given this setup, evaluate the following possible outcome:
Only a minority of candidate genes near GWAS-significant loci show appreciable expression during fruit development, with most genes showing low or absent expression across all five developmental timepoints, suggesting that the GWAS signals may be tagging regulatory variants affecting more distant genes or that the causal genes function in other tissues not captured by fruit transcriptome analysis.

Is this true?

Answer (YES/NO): NO